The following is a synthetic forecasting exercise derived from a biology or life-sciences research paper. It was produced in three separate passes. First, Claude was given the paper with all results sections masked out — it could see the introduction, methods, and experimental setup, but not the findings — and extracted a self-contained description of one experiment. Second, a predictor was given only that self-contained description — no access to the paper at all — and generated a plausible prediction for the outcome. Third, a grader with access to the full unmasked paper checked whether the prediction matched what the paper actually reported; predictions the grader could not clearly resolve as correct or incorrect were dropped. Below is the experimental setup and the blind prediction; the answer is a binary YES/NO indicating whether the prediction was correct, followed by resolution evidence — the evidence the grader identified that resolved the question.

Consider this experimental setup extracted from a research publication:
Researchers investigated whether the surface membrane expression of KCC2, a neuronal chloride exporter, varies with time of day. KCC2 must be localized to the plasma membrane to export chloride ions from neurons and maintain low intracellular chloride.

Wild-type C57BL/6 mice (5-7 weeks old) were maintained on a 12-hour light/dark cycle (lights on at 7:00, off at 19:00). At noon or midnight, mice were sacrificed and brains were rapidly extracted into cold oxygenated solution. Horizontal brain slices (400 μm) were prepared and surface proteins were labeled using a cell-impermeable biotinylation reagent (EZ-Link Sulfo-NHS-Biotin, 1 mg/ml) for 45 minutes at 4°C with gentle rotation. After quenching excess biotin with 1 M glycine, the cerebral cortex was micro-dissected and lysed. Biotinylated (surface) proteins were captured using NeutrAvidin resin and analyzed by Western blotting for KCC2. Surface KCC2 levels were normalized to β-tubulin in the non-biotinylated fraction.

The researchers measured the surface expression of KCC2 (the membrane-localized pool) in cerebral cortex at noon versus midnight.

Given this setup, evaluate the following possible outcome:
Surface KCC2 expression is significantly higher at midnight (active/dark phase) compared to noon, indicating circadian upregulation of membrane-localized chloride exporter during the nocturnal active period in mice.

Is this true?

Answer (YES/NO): NO